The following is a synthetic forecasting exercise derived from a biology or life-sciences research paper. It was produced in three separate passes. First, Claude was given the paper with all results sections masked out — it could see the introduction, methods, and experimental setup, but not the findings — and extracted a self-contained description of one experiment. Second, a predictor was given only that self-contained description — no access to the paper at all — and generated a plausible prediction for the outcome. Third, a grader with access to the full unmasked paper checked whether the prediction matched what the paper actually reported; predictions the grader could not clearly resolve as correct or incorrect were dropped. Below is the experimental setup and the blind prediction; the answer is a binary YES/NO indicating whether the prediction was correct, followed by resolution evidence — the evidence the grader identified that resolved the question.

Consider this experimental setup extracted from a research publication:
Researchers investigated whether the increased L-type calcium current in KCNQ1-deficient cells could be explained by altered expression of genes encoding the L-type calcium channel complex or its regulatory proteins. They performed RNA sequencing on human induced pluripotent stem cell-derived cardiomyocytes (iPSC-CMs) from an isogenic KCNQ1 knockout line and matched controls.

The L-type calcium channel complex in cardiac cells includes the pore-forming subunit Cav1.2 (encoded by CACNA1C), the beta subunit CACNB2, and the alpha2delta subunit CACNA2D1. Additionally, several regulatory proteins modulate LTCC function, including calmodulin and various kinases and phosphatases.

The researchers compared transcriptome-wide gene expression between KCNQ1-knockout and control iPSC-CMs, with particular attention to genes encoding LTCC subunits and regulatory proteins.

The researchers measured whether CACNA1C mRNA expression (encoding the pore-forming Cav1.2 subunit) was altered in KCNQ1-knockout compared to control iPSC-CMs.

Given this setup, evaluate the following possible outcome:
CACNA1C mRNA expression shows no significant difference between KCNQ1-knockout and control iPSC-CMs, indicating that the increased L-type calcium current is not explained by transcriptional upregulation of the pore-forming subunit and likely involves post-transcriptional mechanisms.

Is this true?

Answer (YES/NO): YES